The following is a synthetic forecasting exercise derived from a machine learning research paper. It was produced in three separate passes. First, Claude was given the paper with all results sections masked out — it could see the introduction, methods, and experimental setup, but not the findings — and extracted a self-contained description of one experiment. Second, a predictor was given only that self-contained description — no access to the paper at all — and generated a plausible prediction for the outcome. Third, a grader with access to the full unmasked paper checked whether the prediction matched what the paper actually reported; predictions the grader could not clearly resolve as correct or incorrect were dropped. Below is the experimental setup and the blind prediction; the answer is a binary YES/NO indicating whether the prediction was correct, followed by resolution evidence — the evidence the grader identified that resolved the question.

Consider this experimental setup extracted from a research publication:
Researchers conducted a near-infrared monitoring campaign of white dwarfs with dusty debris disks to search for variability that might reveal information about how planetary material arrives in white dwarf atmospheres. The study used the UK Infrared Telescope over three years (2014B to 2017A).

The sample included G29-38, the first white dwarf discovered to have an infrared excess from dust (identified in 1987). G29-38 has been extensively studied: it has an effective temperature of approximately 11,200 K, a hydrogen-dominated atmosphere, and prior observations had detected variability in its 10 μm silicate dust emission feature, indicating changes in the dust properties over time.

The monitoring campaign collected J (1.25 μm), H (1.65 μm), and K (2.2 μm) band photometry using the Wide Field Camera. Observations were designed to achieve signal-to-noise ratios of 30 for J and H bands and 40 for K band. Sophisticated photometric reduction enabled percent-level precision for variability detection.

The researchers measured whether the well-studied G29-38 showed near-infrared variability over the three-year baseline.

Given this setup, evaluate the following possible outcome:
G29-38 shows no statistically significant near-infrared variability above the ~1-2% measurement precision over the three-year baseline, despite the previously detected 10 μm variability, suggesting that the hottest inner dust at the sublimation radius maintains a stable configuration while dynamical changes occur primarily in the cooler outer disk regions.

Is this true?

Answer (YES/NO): YES